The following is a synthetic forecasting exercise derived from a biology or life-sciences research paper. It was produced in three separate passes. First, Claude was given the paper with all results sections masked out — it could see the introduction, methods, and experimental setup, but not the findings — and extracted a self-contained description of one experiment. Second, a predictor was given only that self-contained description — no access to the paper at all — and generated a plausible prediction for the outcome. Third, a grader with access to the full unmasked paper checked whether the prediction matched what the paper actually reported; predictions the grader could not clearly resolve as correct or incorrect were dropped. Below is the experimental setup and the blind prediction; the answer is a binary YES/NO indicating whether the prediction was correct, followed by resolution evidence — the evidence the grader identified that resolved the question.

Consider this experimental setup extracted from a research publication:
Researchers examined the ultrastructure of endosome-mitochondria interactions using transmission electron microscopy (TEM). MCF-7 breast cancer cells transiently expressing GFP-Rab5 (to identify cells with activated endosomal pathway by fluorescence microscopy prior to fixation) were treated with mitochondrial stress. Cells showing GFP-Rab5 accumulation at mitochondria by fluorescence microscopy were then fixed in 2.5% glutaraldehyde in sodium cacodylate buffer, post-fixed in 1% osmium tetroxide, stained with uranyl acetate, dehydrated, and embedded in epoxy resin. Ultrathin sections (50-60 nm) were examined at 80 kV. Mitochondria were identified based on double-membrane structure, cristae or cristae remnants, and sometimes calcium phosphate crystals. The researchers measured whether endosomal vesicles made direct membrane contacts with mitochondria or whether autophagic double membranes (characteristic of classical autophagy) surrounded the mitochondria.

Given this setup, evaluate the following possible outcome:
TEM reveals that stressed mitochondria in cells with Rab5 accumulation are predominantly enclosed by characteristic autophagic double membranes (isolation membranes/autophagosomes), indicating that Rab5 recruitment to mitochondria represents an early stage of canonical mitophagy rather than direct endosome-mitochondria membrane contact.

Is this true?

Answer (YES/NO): NO